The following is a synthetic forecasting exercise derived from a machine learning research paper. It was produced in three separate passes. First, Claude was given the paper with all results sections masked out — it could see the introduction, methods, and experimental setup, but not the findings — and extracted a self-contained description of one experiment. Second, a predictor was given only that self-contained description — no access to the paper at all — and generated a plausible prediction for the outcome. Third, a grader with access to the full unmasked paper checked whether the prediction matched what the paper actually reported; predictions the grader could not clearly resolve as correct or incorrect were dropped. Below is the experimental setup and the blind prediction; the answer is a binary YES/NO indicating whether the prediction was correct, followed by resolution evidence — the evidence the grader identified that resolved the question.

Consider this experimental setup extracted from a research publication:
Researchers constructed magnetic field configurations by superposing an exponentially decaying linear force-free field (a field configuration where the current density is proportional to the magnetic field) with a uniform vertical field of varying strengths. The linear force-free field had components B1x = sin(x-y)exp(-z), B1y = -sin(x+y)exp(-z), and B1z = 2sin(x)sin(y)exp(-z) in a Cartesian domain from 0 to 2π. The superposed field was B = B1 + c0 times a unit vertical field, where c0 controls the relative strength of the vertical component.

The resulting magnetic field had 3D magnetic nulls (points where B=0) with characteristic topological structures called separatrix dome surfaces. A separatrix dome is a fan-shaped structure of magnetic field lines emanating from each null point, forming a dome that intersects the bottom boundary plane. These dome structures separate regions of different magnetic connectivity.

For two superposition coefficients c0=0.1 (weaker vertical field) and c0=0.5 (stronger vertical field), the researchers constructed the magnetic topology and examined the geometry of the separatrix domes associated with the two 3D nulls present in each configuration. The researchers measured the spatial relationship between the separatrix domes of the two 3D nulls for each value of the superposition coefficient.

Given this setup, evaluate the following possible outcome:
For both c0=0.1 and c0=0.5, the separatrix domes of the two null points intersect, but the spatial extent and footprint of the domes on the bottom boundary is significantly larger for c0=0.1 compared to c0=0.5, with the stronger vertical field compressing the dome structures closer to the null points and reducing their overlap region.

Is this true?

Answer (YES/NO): NO